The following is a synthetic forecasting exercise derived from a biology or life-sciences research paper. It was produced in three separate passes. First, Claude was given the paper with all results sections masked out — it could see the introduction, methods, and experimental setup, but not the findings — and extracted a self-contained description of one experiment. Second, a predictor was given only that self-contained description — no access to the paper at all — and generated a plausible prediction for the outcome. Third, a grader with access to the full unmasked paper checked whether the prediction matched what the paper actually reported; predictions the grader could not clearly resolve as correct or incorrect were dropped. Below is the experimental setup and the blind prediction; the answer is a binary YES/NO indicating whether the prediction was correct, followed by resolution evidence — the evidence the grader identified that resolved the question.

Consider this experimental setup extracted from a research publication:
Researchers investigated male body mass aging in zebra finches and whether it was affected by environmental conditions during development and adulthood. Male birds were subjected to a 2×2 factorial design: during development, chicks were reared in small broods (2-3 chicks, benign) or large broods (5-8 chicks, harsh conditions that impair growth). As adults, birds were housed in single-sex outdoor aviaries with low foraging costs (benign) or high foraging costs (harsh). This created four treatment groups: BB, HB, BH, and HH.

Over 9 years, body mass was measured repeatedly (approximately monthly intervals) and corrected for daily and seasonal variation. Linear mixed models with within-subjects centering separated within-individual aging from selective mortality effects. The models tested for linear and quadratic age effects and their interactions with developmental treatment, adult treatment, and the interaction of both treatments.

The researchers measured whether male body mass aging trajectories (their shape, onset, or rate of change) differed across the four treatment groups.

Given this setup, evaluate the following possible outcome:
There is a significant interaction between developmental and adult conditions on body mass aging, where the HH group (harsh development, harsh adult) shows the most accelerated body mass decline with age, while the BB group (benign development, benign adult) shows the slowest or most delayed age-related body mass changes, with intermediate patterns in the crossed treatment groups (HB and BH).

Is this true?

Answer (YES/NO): NO